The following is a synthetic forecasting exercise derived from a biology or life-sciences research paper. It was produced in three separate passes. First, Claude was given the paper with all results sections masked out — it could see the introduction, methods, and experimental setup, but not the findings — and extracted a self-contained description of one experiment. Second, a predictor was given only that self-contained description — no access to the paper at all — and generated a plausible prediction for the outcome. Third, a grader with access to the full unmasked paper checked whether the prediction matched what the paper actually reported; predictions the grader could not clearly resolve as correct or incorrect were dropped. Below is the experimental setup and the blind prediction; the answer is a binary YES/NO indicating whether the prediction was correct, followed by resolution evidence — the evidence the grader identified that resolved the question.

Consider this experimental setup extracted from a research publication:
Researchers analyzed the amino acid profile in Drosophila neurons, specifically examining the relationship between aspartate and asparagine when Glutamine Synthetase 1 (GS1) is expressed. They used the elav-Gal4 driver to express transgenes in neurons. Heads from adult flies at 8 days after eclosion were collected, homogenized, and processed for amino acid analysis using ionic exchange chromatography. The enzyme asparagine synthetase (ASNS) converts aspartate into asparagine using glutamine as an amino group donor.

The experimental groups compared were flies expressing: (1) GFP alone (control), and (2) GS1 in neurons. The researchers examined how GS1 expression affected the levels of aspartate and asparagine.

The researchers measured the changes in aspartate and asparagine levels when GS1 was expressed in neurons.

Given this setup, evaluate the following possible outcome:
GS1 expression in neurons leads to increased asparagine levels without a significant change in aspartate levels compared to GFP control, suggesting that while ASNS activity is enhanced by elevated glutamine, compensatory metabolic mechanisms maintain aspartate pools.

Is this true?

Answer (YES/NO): NO